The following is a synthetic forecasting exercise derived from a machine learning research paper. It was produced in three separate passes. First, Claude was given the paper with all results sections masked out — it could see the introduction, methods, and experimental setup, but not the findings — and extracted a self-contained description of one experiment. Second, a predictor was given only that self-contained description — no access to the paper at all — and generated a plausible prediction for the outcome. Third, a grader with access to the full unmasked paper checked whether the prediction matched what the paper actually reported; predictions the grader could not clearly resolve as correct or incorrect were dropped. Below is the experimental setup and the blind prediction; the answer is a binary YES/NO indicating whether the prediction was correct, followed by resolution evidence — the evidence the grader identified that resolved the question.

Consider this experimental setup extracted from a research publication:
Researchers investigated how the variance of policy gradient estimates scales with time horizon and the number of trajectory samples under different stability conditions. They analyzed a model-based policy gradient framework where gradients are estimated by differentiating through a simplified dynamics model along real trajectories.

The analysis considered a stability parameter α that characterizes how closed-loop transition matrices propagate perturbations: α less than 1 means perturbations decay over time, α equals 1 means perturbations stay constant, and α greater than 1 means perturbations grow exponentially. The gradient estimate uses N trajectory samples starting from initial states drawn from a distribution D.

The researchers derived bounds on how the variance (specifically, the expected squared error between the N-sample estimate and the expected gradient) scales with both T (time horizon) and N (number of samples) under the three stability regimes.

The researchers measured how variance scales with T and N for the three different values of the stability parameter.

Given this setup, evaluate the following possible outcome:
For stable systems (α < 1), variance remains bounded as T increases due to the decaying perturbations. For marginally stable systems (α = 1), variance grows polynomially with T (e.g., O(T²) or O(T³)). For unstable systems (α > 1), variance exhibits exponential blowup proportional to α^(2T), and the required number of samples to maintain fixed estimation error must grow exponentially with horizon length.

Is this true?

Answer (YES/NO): NO